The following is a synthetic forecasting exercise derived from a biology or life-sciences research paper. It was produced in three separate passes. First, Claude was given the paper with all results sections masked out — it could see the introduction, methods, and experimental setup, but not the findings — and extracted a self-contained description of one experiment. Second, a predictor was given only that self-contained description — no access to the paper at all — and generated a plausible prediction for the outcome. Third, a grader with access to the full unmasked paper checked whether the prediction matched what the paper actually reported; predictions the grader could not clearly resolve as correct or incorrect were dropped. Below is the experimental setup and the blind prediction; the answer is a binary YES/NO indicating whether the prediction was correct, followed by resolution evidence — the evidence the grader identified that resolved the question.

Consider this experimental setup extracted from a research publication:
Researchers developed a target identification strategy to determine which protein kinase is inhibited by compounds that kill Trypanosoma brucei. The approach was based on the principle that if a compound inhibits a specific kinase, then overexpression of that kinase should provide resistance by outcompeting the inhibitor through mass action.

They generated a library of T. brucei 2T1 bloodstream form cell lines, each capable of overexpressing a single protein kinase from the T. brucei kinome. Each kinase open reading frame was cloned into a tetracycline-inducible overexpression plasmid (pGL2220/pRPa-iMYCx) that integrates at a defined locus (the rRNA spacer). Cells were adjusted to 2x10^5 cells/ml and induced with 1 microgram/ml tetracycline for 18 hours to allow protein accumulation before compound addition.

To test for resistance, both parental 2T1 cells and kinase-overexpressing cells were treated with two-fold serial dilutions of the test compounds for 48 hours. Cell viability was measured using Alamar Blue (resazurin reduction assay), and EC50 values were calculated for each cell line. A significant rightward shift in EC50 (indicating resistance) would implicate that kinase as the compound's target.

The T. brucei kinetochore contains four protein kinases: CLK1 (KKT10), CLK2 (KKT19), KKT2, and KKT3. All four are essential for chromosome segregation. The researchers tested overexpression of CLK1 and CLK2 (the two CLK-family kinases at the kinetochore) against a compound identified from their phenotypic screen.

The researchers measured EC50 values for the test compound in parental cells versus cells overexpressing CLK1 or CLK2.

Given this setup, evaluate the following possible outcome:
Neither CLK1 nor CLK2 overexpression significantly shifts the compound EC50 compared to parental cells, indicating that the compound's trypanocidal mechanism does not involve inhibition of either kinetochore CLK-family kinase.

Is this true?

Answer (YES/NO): NO